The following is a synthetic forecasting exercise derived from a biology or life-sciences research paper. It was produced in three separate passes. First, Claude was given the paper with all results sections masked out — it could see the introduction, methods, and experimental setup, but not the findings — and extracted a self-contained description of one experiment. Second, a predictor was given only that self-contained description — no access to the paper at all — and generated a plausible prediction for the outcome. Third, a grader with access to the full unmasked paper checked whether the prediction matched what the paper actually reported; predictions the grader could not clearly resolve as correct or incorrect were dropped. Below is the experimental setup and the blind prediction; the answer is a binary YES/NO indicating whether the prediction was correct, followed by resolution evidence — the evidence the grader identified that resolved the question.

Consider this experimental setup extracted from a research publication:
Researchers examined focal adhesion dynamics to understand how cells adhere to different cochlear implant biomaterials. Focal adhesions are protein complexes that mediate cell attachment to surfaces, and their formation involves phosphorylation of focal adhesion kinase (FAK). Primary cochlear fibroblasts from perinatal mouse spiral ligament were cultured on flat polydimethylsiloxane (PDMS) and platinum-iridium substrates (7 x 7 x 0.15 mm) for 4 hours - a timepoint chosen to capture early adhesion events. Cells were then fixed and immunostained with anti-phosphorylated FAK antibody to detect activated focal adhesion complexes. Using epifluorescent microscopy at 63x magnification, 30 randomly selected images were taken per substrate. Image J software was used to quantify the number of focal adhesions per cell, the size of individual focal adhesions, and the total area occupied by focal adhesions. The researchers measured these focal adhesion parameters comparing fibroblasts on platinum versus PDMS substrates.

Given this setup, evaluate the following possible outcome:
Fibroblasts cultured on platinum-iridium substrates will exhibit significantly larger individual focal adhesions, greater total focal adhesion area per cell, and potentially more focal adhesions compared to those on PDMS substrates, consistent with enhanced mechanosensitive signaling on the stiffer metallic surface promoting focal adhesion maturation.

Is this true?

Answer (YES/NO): NO